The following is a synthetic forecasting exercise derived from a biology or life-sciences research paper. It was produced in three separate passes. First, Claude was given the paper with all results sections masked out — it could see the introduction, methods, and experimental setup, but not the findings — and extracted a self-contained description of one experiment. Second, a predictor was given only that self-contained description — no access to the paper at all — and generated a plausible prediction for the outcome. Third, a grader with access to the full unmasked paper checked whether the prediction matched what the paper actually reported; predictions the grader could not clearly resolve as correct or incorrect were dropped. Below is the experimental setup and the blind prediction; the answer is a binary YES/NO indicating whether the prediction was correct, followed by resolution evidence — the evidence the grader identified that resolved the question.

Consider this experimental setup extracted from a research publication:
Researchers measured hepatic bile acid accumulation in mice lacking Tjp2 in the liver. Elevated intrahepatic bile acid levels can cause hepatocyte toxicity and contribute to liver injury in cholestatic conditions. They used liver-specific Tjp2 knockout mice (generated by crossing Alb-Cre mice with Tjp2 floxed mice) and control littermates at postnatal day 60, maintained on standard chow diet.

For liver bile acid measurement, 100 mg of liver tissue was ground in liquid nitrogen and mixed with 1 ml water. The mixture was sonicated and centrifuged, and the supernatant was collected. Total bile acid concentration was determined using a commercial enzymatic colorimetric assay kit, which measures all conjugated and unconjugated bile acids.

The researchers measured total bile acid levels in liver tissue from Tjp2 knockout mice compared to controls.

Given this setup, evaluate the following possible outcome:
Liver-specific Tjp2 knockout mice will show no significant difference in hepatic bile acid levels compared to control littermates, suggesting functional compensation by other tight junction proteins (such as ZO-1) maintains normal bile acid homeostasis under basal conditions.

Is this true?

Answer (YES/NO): NO